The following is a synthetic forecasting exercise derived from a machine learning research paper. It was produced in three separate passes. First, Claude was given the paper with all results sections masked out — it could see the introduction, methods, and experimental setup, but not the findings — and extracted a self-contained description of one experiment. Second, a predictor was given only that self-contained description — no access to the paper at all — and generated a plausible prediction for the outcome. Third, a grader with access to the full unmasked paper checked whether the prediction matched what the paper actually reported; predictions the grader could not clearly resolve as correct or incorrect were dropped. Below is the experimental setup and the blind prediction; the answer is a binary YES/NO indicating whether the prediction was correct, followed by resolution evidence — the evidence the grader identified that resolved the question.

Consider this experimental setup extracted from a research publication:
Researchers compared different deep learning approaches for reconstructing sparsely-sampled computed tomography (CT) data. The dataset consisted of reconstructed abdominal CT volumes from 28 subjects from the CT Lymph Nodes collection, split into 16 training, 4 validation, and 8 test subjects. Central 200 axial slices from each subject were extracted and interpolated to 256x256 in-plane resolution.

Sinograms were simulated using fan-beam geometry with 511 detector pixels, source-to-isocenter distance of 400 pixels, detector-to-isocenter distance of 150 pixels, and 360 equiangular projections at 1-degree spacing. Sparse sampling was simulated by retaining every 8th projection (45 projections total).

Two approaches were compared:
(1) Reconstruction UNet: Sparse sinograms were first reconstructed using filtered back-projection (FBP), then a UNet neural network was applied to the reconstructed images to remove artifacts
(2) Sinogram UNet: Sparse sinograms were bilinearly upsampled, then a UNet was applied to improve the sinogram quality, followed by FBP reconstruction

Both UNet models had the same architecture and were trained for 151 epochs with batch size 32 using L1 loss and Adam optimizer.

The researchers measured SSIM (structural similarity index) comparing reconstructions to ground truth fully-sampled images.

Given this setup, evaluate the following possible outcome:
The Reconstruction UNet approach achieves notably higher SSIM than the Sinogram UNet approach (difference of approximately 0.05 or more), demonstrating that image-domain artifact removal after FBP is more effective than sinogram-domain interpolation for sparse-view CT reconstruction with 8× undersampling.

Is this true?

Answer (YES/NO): NO